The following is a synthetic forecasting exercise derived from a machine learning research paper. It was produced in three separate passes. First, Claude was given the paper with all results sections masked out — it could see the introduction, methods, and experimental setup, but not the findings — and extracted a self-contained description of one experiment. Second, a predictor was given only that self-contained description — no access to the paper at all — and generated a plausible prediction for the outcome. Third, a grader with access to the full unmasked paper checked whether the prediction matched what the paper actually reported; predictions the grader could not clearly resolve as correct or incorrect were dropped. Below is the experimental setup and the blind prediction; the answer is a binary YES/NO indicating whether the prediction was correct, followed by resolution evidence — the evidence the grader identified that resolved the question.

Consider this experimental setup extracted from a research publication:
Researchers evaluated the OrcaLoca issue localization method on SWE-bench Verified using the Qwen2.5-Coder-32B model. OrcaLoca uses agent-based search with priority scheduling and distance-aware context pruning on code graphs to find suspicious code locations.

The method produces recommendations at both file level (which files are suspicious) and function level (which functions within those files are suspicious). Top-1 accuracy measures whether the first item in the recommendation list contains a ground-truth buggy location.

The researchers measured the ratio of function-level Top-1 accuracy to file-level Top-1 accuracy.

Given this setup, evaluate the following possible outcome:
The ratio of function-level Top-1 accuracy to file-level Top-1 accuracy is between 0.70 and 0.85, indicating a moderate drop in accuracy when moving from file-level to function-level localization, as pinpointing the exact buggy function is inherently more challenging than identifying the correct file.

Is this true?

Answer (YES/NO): NO